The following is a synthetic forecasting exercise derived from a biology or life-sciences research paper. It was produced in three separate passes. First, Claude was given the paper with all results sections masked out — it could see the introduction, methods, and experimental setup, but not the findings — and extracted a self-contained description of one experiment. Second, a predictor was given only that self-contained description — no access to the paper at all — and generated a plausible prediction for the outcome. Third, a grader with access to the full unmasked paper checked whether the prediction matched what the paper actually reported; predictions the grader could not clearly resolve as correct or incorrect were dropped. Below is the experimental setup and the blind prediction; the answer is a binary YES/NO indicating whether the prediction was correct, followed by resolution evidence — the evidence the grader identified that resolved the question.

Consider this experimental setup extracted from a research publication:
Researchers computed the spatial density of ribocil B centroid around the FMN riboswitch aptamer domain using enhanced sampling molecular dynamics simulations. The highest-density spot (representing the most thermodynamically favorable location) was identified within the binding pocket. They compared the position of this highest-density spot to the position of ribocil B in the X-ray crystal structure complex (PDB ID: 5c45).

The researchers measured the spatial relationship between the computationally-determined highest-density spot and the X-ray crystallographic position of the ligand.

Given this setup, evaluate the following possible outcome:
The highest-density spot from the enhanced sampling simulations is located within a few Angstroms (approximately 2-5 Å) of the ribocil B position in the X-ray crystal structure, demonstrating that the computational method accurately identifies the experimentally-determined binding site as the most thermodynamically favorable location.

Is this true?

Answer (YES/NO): NO